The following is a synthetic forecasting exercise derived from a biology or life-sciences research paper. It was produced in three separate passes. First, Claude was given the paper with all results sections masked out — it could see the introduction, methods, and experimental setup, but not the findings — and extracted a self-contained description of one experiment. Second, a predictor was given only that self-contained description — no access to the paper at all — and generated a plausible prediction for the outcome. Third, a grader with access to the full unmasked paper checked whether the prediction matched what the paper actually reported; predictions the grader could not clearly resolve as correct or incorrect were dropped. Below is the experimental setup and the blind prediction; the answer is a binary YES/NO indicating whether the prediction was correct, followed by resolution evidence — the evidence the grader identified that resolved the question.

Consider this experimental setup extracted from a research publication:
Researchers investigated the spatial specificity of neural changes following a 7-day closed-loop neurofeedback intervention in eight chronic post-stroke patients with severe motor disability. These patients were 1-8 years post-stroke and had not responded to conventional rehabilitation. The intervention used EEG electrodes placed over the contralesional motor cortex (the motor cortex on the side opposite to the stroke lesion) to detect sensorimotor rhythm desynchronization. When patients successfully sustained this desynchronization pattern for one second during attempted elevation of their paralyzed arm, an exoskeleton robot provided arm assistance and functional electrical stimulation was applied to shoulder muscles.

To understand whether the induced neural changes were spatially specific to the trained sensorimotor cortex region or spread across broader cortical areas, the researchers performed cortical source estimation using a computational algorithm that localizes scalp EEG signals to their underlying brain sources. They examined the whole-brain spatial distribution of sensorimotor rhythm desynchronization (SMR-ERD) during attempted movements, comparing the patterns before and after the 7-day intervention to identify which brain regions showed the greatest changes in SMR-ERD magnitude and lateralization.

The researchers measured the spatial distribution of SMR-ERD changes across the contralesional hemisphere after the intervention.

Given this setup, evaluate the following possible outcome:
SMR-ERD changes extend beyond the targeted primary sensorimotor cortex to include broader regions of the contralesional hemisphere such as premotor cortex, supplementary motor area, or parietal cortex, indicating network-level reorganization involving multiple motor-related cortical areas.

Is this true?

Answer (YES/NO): NO